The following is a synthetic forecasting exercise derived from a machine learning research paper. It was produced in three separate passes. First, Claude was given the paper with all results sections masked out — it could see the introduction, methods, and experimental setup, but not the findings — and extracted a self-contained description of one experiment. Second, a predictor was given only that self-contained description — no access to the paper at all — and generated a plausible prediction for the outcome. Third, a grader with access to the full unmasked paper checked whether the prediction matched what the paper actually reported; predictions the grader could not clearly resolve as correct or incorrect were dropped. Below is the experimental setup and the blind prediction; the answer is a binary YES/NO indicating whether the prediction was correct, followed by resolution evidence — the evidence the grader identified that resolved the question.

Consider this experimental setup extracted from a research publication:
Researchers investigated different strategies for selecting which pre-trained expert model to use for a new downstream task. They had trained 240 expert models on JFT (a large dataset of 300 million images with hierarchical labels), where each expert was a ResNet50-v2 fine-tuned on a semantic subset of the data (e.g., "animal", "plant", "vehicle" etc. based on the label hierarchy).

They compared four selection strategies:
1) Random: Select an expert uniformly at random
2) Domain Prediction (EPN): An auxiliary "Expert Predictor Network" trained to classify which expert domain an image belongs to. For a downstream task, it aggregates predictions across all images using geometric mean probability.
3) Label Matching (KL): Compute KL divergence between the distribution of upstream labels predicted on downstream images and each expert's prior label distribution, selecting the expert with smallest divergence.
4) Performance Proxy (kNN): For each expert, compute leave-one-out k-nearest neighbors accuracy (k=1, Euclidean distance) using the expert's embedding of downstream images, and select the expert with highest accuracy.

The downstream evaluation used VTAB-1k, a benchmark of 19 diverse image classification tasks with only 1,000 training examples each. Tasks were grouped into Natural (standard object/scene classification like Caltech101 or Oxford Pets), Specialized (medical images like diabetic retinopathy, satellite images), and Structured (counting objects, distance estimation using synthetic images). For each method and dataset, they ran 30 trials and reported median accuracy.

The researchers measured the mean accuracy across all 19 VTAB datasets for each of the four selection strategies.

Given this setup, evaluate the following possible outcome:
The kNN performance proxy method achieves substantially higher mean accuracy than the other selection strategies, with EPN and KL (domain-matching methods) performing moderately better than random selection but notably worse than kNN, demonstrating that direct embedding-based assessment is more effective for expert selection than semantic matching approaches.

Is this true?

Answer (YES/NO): YES